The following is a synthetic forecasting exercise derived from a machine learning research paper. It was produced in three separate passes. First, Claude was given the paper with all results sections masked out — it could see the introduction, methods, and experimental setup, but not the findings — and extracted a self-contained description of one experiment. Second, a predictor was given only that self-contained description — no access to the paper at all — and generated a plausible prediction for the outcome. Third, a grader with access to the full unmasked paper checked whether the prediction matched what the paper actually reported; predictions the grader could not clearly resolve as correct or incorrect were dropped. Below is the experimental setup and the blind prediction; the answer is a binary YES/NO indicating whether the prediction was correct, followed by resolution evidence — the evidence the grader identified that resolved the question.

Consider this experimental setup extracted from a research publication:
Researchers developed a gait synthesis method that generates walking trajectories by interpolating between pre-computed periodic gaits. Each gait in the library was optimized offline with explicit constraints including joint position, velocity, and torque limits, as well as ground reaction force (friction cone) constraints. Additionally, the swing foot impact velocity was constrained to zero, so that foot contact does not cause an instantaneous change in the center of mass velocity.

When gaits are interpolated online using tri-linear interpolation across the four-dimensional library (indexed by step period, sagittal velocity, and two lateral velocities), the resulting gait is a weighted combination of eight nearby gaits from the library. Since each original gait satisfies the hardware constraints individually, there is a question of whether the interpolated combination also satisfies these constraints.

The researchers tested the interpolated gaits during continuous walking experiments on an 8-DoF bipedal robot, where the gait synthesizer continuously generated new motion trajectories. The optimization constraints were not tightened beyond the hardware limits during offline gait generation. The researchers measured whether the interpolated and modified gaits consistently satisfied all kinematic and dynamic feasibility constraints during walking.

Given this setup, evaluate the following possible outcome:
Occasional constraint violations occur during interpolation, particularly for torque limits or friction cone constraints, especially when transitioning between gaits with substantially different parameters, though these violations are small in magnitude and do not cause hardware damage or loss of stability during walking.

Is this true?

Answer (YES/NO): NO